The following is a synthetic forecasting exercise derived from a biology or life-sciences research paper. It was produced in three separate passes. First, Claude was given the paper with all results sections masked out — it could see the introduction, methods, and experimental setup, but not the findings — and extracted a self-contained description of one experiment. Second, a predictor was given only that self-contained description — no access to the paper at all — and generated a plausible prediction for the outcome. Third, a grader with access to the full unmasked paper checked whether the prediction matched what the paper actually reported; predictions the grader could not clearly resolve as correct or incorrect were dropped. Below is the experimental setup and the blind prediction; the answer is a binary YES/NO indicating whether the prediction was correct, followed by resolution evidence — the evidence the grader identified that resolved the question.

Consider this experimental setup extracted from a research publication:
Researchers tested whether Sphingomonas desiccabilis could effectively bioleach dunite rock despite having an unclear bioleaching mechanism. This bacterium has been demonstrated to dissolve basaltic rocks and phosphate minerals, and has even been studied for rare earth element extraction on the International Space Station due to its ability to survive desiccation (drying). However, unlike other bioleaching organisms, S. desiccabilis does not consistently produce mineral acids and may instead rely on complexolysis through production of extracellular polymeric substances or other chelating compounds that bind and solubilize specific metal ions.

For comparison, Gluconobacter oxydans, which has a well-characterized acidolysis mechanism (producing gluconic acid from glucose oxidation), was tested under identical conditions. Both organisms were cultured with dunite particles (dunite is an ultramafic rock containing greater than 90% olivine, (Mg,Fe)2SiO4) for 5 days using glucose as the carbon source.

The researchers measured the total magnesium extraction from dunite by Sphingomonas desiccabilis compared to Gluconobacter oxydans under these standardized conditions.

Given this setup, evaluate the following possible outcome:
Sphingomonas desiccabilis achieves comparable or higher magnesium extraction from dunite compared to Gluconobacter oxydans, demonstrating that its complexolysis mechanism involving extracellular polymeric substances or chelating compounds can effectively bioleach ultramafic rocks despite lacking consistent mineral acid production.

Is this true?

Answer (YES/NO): NO